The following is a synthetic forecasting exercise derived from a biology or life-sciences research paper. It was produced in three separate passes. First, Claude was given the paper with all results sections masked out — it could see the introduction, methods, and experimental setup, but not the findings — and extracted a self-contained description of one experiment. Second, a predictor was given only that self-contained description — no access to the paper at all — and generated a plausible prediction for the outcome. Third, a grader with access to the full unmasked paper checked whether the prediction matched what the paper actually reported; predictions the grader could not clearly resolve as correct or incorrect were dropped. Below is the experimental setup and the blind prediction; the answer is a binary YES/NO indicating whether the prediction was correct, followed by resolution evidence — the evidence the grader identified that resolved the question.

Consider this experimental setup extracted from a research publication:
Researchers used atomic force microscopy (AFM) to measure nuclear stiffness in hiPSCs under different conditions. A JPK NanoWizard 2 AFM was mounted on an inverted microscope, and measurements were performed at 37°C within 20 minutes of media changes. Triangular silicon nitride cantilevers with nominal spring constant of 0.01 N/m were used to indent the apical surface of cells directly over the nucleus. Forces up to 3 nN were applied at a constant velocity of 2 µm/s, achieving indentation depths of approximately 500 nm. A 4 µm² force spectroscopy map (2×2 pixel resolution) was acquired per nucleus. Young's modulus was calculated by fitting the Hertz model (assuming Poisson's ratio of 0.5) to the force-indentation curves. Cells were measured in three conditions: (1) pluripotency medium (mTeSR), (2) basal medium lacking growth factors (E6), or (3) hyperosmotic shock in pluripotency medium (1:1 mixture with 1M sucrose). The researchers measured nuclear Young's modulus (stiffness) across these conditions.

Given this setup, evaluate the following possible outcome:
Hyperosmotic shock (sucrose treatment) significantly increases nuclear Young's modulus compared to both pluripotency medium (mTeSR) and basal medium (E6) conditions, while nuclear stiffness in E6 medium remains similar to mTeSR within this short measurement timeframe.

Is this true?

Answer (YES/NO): NO